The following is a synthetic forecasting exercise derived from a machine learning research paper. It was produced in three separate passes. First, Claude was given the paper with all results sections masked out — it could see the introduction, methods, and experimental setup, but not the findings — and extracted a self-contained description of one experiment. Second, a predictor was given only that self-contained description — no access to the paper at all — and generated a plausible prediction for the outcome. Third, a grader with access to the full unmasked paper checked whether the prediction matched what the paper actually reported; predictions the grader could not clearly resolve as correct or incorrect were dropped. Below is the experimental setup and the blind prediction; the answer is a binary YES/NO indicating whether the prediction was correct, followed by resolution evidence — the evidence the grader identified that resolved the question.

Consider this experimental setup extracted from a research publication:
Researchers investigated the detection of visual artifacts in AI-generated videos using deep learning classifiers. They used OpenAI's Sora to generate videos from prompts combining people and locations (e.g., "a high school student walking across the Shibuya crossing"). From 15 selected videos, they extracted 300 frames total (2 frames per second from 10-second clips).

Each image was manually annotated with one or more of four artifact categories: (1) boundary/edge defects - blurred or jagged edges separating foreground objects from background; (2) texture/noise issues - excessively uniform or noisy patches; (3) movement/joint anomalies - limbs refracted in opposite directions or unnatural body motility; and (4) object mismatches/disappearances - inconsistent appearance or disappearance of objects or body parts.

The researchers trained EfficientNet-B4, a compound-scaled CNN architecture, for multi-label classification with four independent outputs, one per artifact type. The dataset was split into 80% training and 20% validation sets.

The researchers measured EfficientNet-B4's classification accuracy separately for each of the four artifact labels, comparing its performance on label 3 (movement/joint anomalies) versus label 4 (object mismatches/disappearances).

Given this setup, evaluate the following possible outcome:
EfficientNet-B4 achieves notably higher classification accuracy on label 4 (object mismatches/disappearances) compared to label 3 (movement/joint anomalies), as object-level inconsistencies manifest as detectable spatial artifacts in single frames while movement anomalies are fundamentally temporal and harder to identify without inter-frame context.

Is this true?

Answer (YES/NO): YES